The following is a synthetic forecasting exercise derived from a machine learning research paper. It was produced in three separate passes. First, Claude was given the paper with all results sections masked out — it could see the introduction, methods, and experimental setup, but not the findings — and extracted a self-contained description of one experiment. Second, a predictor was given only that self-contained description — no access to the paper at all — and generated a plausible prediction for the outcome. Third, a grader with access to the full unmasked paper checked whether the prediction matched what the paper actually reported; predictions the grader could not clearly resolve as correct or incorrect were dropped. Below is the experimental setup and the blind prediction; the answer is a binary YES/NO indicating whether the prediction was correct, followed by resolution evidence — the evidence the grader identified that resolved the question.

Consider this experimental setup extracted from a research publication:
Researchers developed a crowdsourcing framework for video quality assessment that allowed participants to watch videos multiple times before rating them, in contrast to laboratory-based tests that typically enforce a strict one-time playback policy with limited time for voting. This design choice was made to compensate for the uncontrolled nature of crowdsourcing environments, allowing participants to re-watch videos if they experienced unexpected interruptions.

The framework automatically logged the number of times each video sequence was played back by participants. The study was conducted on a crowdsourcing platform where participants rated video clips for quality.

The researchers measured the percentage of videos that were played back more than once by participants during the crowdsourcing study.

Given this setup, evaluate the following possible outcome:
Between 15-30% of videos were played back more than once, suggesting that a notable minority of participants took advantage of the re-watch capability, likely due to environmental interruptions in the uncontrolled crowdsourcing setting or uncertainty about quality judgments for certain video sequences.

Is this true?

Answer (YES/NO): NO